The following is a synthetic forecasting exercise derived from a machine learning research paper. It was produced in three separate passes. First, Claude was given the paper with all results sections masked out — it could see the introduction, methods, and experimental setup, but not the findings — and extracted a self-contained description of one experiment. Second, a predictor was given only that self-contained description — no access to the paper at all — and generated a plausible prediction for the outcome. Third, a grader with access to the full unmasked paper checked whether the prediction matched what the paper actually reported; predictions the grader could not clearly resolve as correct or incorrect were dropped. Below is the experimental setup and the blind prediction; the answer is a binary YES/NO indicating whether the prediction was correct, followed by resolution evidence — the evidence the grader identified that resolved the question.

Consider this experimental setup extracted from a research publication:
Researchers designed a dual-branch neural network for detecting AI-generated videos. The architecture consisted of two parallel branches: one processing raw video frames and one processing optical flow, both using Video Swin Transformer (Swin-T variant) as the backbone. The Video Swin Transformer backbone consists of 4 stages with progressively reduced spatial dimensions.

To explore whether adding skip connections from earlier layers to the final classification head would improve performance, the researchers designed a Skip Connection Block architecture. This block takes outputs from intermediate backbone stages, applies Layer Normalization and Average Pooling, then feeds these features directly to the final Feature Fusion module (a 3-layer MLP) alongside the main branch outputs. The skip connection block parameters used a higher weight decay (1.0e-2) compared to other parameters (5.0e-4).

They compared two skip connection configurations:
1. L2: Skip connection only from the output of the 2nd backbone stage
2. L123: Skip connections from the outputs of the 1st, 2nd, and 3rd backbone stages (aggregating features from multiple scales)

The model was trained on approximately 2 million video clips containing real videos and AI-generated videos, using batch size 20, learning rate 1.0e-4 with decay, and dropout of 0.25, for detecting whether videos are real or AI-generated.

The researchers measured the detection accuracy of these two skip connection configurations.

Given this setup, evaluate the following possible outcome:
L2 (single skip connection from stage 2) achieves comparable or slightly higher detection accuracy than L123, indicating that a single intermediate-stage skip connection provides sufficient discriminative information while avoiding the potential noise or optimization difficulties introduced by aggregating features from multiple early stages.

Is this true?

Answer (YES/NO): NO